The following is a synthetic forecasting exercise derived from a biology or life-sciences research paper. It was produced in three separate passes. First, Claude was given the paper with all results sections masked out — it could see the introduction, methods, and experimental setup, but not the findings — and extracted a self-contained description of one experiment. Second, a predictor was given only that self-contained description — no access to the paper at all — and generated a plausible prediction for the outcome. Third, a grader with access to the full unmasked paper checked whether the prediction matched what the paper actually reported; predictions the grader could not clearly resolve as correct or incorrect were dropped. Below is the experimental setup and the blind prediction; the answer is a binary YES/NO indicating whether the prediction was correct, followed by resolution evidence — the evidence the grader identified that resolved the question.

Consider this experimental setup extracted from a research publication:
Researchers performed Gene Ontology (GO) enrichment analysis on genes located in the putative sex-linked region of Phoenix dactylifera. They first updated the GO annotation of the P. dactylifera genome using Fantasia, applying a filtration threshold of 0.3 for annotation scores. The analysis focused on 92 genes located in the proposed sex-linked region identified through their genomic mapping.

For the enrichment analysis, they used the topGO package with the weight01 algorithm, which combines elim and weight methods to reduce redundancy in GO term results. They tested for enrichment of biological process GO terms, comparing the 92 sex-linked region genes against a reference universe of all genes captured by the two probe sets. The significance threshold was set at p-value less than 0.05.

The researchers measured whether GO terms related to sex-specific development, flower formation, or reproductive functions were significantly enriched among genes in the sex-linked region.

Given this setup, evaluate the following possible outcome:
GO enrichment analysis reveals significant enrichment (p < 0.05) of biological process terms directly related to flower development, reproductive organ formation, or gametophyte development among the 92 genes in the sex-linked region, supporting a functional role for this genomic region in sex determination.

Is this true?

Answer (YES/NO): NO